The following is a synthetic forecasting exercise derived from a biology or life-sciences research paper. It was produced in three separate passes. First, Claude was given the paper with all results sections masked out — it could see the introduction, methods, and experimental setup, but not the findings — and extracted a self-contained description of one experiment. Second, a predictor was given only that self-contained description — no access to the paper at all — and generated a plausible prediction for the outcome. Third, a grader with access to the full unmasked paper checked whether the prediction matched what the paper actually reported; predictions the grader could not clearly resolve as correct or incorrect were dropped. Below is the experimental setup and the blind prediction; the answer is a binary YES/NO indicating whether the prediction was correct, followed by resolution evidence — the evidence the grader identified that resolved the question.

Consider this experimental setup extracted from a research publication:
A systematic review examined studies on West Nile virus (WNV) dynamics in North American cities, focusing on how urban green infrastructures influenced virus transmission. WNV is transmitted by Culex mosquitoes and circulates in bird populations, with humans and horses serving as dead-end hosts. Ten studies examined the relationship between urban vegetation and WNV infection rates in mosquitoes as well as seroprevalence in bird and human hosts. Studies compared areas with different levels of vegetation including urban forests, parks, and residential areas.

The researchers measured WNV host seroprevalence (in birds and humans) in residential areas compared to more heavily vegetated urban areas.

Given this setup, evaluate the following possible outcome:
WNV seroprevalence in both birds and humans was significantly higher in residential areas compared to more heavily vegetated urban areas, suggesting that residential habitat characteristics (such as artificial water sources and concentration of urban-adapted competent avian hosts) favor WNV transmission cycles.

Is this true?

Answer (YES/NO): YES